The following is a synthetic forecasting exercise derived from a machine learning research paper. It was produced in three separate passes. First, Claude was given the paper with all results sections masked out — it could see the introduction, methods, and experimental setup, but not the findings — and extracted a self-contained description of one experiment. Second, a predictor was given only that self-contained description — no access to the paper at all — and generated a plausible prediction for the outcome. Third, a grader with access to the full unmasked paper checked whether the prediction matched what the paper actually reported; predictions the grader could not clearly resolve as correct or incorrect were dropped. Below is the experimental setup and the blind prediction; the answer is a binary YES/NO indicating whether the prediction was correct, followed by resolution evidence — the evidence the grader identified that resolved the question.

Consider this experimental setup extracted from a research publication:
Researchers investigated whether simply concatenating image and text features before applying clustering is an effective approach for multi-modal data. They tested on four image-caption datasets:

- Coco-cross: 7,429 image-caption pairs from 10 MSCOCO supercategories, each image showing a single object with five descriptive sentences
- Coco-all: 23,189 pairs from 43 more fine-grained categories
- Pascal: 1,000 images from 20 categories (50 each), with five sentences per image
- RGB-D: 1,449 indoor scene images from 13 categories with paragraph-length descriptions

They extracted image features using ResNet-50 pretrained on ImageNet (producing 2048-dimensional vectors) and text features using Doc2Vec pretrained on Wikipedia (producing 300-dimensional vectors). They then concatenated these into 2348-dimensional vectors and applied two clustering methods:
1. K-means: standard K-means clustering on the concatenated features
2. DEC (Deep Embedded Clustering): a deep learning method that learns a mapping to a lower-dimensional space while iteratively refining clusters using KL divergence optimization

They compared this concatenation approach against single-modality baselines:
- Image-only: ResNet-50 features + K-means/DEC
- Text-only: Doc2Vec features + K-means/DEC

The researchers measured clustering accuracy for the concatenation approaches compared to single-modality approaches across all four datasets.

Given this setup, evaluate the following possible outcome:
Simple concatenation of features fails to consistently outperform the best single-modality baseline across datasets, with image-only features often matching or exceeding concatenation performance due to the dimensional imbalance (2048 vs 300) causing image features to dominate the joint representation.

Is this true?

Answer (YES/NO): NO